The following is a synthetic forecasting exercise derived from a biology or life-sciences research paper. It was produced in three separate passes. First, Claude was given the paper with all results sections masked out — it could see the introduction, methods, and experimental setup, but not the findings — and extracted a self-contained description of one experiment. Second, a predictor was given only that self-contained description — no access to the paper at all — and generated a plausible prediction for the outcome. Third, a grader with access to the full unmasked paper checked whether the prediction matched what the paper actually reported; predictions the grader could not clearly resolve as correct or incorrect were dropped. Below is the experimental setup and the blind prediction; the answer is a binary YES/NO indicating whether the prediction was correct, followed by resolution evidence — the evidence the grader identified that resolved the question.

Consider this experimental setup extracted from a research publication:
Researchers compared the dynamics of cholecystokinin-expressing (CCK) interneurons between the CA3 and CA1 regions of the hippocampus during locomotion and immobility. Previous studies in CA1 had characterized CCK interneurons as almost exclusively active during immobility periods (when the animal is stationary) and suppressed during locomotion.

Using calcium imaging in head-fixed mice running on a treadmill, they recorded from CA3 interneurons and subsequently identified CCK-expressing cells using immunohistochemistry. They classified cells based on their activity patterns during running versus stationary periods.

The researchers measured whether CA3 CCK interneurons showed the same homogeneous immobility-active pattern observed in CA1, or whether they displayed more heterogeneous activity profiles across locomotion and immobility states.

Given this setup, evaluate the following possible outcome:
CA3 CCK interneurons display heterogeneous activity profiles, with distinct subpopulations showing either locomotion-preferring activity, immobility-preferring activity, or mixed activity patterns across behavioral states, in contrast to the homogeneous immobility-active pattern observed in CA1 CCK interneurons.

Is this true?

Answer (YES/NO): YES